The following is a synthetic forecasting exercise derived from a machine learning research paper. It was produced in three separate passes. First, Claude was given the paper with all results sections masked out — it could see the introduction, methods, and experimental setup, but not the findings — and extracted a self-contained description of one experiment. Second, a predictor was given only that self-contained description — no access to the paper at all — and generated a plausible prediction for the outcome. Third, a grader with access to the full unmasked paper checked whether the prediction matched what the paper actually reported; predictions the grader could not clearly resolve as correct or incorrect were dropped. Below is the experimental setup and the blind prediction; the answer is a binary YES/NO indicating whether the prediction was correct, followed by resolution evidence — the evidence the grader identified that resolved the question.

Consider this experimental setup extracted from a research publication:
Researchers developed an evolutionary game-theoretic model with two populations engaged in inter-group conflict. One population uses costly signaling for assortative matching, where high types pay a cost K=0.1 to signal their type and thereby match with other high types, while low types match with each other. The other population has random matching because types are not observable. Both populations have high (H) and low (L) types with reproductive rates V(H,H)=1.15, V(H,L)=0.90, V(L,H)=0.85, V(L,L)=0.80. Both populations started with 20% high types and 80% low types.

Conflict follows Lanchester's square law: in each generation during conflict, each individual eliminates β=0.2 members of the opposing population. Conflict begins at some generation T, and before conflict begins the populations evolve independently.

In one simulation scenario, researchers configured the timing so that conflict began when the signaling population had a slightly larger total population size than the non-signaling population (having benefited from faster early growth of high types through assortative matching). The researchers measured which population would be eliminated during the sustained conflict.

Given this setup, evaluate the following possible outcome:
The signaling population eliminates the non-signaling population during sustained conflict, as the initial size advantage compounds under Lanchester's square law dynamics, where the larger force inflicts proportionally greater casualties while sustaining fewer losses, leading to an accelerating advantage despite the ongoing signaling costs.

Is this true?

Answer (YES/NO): NO